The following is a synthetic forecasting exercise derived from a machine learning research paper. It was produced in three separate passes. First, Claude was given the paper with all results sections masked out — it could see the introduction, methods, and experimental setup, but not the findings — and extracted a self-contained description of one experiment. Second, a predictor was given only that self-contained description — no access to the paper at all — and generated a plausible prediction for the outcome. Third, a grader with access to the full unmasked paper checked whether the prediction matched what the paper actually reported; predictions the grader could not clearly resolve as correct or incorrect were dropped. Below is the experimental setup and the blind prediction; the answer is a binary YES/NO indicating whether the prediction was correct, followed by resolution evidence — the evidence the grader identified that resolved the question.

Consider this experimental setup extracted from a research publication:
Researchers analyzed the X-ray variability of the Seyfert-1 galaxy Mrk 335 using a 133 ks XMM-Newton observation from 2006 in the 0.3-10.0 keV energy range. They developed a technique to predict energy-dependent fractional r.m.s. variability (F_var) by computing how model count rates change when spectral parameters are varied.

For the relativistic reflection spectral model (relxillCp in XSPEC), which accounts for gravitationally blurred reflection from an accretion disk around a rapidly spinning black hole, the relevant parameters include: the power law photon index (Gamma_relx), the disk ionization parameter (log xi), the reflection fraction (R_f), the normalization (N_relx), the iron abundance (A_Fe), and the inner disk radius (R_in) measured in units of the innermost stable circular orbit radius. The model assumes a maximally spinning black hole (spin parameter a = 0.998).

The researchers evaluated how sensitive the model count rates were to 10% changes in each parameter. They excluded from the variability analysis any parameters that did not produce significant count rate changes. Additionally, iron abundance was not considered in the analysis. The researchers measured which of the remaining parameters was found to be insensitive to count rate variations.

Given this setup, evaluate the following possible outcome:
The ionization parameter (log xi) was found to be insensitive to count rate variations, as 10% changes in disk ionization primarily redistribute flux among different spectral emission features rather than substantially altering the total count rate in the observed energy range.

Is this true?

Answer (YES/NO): NO